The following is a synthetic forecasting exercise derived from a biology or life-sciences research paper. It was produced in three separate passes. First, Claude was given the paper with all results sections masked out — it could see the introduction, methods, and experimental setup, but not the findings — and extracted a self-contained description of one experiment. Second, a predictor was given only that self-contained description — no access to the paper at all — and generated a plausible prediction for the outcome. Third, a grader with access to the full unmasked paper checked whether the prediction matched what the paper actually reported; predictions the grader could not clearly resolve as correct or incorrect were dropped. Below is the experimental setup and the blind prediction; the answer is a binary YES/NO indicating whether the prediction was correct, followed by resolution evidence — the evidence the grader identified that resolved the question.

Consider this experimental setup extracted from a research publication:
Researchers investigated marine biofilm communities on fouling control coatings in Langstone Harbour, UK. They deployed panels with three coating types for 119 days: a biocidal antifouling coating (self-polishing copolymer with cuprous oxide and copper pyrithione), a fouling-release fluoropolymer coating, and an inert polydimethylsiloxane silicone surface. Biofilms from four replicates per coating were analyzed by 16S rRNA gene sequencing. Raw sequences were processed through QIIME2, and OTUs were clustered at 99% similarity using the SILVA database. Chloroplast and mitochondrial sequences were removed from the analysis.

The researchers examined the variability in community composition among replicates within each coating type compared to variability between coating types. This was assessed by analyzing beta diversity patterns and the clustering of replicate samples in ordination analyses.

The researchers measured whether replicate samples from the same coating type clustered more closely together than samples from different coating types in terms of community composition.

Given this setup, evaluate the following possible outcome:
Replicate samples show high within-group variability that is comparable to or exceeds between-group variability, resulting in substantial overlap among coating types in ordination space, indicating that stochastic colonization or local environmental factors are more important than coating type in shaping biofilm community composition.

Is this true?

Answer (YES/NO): NO